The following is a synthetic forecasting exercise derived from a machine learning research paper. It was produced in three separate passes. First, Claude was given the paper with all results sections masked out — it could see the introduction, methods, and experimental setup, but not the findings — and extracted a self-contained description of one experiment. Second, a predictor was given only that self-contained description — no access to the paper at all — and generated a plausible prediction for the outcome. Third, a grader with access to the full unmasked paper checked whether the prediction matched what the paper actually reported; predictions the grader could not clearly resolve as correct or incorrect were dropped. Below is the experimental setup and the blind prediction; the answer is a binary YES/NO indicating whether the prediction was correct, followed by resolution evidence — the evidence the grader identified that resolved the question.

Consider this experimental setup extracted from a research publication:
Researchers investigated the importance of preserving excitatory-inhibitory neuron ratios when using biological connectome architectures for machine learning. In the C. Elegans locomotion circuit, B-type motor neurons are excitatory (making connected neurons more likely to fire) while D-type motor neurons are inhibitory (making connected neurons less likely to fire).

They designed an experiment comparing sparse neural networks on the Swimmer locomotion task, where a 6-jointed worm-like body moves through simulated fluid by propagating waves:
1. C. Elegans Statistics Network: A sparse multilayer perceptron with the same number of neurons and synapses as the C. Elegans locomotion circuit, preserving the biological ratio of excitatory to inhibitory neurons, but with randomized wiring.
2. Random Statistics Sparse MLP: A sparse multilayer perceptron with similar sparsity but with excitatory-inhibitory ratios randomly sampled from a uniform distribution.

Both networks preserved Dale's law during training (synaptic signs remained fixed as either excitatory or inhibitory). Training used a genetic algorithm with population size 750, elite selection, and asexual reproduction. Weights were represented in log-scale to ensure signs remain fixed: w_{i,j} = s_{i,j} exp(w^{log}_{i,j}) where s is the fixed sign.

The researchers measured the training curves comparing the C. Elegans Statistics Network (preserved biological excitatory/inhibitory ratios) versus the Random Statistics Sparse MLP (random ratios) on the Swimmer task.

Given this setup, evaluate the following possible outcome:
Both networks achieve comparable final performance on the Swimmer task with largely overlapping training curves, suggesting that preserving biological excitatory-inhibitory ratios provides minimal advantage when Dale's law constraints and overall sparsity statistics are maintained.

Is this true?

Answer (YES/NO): NO